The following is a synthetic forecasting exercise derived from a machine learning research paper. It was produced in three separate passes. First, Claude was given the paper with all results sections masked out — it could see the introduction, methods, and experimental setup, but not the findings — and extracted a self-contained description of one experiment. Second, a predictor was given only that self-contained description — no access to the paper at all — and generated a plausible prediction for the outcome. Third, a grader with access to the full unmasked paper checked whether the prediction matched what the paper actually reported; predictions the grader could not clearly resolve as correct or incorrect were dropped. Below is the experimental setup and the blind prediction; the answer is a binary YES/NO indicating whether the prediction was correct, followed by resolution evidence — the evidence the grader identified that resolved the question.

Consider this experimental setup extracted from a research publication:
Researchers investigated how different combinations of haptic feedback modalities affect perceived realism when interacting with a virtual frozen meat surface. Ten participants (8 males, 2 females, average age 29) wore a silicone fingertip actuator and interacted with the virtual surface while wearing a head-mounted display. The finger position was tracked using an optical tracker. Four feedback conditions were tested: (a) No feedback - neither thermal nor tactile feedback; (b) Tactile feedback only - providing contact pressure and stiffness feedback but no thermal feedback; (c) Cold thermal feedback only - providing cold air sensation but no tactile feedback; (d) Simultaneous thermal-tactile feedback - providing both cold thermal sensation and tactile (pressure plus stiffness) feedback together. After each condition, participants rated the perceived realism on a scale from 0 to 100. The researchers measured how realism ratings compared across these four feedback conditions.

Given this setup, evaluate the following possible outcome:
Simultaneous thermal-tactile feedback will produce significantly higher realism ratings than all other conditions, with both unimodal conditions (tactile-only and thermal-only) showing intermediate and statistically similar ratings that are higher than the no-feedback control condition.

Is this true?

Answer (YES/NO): NO